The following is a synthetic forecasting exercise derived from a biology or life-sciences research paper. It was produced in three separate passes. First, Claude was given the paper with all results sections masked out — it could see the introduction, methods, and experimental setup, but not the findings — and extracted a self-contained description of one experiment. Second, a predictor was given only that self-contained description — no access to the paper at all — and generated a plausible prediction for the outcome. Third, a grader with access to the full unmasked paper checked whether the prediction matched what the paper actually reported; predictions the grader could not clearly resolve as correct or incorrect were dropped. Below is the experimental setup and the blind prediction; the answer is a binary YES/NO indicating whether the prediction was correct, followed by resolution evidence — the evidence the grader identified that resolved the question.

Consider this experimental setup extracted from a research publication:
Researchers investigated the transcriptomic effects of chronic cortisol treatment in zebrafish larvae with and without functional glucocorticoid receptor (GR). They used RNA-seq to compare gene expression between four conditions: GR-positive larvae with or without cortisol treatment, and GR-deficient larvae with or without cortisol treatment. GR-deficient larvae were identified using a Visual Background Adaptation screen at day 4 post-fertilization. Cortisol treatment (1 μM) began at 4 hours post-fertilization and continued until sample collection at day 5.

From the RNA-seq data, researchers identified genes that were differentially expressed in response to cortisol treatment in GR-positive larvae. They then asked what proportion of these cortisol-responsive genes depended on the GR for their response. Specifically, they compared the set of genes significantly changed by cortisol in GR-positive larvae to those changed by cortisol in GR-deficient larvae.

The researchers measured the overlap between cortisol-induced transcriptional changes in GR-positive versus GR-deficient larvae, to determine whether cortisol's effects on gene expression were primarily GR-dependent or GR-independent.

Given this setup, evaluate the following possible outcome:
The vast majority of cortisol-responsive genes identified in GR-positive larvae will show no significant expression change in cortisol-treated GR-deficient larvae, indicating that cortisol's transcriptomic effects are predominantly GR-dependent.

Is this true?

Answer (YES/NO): YES